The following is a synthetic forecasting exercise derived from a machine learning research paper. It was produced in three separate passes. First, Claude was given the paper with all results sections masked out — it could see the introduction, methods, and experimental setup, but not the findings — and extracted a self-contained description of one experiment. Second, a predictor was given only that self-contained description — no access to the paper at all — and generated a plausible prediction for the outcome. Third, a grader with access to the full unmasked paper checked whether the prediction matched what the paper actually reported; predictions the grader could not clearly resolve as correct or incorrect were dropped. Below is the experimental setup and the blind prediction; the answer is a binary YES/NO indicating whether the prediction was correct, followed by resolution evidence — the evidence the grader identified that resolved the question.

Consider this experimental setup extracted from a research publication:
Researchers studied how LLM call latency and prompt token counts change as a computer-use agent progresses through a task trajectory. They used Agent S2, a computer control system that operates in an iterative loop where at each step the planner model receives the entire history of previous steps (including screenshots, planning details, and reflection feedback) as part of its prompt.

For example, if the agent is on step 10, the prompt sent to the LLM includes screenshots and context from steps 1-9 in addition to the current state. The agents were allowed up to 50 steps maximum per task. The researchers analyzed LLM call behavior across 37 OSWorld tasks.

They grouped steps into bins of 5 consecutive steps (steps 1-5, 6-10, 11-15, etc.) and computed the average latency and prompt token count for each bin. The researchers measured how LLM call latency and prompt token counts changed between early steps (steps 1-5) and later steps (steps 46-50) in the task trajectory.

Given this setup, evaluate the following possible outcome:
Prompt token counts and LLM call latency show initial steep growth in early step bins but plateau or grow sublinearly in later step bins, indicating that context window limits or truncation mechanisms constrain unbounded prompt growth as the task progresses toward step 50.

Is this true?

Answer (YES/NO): NO